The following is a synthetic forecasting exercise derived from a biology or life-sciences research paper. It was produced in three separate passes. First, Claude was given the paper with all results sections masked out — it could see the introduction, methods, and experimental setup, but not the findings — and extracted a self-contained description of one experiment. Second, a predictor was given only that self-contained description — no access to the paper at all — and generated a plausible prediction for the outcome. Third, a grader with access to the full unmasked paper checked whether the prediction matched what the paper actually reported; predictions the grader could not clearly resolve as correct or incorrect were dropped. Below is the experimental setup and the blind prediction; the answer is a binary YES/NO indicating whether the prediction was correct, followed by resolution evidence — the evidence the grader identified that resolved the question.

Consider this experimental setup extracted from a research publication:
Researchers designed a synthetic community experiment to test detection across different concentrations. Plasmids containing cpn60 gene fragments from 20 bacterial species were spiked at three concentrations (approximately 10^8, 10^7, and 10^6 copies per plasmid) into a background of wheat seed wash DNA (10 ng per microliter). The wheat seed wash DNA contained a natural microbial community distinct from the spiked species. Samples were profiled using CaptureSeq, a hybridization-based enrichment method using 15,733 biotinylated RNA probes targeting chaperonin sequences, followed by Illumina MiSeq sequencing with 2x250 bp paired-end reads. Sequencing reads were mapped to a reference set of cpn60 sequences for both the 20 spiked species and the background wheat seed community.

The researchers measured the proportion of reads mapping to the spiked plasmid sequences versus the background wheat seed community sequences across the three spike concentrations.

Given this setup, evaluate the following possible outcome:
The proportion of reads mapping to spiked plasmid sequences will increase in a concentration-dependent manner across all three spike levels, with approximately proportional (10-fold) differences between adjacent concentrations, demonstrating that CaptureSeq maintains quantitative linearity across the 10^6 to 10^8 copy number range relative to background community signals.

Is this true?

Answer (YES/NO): YES